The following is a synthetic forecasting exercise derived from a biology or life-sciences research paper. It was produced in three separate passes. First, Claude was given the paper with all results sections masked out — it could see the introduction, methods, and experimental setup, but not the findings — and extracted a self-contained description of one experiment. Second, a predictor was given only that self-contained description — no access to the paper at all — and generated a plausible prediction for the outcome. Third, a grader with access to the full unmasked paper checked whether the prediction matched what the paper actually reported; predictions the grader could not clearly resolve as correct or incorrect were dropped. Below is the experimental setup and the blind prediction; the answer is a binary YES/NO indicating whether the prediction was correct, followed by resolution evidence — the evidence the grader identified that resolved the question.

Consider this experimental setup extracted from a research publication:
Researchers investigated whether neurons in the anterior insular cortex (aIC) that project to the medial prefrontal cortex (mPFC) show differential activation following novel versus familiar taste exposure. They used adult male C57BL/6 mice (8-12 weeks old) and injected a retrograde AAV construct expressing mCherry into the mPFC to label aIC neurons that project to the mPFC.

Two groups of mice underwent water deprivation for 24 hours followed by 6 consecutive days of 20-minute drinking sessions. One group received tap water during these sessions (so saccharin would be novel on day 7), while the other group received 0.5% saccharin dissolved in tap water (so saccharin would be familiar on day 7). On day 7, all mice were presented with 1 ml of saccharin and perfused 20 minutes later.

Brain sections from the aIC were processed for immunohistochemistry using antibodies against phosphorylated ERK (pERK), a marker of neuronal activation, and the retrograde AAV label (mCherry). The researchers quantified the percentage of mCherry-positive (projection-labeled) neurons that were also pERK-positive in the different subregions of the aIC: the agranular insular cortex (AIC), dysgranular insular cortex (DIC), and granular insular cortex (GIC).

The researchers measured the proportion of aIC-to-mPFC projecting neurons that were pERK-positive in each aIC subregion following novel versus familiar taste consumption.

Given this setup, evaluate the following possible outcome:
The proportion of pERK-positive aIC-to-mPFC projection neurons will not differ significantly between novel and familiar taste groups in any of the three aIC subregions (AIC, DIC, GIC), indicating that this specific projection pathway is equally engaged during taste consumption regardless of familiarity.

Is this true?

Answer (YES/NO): NO